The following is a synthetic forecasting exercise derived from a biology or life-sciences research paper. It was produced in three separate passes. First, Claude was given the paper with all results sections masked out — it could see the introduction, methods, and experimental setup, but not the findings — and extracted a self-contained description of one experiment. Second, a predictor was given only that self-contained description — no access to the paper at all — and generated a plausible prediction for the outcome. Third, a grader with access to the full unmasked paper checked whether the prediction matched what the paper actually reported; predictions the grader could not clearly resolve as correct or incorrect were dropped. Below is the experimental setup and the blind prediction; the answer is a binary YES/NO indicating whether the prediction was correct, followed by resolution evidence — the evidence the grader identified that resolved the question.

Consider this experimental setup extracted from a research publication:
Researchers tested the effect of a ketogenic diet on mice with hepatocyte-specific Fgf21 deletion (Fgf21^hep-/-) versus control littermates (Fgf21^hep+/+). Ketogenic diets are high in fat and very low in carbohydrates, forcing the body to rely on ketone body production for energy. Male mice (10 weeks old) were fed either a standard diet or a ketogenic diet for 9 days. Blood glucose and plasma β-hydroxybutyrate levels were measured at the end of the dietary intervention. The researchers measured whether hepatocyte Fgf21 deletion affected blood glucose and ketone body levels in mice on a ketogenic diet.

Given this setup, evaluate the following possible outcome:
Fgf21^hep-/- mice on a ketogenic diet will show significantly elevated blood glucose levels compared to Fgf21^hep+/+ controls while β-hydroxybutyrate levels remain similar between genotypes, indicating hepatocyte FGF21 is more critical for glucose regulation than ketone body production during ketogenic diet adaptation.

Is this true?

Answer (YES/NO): NO